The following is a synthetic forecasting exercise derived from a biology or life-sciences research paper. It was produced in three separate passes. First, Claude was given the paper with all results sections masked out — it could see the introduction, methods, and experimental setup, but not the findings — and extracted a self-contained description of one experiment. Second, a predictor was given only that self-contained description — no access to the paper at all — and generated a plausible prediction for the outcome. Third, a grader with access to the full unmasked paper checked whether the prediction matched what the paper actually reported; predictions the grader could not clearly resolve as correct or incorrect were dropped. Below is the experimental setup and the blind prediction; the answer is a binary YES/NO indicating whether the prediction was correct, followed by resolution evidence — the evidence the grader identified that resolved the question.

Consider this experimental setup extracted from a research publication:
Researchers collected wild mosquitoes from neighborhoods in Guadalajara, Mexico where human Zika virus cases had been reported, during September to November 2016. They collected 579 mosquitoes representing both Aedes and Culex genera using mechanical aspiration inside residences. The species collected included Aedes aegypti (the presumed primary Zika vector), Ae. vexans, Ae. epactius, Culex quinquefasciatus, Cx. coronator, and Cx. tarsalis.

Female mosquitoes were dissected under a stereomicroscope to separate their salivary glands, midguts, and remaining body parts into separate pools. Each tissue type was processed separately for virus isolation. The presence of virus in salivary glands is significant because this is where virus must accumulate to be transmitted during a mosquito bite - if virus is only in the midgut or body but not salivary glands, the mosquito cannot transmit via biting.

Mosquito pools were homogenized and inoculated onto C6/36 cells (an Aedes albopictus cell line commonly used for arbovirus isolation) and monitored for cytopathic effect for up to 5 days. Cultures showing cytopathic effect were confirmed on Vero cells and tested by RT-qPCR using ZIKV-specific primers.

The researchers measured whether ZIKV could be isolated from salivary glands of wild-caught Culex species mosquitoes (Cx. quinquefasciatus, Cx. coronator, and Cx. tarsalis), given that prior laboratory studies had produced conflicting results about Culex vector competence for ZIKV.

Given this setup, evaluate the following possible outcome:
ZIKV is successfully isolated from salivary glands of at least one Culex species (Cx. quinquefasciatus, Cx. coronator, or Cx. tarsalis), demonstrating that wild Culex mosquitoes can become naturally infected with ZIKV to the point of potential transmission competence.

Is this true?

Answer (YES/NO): YES